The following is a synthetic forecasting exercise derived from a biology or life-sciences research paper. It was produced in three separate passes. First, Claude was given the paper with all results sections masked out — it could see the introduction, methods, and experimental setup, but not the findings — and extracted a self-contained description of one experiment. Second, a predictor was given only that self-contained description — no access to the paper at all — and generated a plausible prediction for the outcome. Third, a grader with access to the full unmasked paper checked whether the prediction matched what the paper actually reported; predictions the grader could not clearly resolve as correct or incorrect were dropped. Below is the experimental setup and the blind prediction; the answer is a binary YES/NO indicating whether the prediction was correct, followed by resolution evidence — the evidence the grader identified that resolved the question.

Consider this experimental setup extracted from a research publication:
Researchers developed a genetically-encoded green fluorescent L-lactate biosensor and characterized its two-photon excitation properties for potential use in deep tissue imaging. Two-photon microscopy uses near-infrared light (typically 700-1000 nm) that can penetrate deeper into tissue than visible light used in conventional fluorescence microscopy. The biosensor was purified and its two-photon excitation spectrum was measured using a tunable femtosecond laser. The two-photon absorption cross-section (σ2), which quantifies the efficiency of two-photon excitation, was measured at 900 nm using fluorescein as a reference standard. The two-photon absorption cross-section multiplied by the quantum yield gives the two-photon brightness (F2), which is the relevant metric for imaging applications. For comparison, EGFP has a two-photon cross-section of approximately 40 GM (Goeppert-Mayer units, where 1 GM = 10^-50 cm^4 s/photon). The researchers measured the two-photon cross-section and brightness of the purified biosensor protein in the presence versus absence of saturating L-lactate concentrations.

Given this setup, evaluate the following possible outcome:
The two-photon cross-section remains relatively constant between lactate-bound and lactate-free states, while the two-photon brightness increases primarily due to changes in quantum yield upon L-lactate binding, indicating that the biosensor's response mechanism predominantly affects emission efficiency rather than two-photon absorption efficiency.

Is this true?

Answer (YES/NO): NO